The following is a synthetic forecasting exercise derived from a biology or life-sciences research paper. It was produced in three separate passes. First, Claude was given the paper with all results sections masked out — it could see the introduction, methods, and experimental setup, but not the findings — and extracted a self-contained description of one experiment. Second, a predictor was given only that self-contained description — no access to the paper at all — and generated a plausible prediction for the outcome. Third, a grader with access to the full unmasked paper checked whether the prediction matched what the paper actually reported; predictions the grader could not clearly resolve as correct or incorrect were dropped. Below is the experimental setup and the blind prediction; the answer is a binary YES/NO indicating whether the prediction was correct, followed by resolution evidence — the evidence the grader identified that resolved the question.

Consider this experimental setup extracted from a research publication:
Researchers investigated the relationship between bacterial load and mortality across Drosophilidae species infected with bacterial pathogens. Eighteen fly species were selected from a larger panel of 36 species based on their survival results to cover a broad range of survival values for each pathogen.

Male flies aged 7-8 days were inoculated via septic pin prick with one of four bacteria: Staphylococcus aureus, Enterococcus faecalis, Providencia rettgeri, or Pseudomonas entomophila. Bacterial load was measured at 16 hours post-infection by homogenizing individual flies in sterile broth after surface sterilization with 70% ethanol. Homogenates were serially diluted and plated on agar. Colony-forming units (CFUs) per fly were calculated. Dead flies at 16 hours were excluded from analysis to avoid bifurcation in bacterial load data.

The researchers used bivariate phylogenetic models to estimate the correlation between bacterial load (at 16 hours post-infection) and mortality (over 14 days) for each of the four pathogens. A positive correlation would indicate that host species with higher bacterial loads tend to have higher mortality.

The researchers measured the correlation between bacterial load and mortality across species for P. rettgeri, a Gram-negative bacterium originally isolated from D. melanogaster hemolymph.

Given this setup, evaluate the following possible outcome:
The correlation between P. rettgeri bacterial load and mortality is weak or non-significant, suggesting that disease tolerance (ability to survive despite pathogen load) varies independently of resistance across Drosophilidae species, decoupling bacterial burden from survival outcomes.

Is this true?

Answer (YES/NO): NO